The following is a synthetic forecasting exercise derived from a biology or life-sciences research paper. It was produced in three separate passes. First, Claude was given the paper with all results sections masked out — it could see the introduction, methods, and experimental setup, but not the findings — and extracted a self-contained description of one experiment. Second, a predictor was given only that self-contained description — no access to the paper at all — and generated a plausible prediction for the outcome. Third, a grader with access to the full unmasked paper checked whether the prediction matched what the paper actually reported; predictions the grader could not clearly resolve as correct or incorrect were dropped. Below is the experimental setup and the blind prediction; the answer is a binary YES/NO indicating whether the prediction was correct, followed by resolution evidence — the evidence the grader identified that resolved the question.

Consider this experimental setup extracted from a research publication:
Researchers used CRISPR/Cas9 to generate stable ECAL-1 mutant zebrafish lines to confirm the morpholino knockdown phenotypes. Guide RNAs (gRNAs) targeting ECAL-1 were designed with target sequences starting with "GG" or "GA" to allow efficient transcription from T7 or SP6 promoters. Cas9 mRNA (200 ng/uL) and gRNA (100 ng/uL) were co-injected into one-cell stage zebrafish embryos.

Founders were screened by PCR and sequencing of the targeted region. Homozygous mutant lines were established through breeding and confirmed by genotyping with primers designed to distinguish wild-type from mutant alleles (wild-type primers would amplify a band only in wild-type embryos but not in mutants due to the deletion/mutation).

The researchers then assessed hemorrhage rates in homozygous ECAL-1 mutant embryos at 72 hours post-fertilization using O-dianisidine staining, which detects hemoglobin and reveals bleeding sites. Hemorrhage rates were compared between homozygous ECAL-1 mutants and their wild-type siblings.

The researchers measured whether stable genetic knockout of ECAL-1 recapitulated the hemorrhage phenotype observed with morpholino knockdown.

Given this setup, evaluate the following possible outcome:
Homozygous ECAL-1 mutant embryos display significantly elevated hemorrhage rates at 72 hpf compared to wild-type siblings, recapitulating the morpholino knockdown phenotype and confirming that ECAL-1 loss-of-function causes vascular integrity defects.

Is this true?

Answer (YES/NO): NO